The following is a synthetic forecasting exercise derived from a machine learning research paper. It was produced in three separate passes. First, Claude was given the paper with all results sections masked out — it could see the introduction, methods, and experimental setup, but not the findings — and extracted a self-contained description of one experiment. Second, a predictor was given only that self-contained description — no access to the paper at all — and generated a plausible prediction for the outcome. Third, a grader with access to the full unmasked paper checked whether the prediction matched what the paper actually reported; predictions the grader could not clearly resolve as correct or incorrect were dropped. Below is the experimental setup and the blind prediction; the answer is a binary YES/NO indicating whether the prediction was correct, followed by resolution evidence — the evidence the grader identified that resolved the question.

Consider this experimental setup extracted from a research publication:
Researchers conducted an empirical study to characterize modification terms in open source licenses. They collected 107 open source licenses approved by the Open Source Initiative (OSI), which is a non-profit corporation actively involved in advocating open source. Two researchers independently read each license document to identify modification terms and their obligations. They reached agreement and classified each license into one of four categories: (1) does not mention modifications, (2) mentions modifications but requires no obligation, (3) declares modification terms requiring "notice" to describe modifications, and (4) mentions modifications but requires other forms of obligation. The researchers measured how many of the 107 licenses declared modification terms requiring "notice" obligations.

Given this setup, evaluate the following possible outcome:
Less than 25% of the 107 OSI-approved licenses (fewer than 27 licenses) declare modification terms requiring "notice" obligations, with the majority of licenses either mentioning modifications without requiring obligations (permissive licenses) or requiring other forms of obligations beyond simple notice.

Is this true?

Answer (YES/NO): NO